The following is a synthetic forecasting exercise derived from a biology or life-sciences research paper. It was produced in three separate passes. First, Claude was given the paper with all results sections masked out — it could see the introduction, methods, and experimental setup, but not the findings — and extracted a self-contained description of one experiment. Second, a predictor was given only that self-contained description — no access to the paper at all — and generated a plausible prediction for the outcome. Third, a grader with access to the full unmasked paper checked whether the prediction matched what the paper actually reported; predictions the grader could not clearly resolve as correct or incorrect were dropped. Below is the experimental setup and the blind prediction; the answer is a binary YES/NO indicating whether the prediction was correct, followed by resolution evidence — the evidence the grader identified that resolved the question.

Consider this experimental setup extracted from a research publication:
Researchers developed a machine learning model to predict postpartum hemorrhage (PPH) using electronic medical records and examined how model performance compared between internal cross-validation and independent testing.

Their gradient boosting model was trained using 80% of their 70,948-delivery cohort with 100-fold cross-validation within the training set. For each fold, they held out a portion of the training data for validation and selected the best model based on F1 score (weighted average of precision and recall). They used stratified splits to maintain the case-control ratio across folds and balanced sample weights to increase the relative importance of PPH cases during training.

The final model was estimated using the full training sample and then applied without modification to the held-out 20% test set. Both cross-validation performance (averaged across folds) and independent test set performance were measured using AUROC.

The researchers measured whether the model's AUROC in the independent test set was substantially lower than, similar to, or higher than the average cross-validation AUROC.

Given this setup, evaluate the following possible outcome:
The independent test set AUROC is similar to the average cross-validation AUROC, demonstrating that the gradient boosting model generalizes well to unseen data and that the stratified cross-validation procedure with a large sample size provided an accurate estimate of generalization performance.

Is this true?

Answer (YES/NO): YES